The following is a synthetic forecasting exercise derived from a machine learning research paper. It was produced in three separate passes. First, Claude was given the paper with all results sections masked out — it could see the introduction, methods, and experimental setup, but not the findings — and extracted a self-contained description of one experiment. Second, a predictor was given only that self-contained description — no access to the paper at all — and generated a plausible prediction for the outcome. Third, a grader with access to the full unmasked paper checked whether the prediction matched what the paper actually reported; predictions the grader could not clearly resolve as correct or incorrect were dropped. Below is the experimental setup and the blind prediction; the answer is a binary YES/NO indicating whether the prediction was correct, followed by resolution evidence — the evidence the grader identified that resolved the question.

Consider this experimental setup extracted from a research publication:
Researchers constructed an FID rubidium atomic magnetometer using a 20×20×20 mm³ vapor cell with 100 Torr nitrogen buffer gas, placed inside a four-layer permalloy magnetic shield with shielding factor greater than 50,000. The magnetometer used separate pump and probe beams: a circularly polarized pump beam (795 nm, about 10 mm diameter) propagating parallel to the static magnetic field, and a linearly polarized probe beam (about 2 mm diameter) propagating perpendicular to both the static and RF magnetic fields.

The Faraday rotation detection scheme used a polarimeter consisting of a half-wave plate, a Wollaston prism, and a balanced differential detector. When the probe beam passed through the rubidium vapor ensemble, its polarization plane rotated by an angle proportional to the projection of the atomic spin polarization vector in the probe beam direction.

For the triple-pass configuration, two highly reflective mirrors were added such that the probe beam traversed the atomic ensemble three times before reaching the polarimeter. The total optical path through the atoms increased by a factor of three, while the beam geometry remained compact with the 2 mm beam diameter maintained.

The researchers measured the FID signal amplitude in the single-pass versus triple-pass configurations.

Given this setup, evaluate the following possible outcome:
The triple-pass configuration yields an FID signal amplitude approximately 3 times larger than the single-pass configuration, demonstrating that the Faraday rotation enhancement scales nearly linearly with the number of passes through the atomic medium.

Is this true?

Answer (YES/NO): NO